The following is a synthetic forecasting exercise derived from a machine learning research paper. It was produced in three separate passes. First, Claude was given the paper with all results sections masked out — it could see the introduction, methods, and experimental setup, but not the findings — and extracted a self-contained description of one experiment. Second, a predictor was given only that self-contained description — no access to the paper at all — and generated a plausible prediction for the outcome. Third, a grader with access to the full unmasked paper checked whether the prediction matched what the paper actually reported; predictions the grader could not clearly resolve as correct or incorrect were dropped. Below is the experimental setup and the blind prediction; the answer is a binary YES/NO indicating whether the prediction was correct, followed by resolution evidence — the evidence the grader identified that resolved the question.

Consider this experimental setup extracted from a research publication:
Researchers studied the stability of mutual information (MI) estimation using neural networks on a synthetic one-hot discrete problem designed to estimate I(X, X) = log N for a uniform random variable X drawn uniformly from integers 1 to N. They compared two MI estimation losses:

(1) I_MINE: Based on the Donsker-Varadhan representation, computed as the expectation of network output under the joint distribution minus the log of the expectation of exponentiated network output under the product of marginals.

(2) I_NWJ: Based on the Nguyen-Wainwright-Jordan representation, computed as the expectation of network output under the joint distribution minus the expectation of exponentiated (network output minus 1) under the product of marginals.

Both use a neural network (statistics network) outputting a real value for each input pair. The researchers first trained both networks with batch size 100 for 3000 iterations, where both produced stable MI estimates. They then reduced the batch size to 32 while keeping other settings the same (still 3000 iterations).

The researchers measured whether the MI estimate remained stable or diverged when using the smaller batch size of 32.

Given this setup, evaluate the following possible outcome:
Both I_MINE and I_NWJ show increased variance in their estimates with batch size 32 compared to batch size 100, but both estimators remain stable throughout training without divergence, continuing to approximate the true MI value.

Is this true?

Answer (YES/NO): NO